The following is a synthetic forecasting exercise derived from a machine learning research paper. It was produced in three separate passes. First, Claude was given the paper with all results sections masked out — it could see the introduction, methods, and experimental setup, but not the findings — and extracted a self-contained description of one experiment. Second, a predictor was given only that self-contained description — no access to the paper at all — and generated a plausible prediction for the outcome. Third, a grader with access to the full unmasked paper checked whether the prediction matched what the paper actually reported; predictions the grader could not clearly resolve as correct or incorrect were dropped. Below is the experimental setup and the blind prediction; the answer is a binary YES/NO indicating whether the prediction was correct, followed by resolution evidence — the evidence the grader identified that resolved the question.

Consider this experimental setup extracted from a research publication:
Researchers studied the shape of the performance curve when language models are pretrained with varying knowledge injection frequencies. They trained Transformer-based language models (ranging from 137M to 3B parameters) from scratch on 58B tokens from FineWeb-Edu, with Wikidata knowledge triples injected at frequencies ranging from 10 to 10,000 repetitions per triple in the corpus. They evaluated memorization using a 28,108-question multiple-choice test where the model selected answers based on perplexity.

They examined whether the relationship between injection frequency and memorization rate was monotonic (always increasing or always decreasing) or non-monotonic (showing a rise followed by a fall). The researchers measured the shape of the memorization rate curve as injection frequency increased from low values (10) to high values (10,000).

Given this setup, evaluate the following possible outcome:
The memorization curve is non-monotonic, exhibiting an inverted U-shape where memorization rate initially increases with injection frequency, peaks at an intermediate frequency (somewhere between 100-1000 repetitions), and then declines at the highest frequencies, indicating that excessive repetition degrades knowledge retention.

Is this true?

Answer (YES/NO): YES